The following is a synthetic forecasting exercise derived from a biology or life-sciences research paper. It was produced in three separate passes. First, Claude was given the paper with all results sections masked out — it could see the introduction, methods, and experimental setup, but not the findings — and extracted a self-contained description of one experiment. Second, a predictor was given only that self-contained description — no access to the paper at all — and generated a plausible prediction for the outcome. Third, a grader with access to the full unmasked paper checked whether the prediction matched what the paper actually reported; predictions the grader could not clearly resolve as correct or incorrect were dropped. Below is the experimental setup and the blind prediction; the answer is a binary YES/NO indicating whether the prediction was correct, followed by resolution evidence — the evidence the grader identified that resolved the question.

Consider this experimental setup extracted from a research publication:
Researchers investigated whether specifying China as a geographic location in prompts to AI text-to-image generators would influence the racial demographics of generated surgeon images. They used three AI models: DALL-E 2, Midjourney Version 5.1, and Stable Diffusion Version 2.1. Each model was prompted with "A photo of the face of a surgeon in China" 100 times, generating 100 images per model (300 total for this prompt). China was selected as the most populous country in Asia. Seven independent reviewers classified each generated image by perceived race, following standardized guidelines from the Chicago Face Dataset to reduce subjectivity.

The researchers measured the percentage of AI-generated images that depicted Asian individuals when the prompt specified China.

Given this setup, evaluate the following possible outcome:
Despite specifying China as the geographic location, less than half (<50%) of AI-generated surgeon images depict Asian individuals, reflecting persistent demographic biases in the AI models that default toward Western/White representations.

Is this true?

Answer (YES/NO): NO